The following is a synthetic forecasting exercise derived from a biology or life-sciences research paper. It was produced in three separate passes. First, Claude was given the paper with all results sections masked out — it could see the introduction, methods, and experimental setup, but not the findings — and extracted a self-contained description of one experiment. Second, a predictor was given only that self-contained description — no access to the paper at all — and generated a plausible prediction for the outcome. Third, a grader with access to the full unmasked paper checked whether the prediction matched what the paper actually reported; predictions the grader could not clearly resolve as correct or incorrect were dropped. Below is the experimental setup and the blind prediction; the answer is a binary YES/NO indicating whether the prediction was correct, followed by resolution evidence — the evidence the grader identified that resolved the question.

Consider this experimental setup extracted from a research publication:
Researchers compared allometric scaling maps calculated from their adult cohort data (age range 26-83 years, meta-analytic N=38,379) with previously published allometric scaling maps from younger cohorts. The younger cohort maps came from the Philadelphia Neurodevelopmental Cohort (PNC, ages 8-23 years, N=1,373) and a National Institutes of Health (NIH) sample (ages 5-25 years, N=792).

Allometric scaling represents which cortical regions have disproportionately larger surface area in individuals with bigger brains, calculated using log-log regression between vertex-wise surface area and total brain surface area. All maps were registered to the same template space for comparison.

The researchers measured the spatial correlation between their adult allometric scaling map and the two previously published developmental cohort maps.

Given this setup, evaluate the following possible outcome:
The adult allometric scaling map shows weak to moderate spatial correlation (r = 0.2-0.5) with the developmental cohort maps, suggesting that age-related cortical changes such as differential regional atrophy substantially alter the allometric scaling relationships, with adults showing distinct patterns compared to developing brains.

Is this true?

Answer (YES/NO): YES